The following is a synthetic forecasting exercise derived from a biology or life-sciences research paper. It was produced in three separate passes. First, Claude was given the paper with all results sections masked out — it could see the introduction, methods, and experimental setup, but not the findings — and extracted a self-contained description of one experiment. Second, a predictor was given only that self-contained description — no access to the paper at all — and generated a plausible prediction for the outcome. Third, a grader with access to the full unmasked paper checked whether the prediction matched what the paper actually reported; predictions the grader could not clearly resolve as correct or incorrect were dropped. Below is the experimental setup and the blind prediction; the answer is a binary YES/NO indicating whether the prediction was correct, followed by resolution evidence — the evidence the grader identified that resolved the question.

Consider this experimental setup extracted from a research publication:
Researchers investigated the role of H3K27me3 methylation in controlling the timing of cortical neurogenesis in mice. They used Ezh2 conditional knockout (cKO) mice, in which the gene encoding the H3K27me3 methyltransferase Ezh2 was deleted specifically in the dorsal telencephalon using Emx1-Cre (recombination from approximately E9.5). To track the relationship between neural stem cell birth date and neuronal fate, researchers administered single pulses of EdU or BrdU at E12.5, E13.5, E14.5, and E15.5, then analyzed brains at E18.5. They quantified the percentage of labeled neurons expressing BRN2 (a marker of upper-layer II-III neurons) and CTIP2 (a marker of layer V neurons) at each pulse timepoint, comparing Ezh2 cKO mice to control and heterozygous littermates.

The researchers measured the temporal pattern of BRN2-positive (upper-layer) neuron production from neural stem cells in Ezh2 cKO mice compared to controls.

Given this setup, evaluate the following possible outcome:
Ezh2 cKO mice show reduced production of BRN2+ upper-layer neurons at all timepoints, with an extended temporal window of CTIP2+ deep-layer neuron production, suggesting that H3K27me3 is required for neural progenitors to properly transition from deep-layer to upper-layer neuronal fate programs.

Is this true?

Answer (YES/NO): NO